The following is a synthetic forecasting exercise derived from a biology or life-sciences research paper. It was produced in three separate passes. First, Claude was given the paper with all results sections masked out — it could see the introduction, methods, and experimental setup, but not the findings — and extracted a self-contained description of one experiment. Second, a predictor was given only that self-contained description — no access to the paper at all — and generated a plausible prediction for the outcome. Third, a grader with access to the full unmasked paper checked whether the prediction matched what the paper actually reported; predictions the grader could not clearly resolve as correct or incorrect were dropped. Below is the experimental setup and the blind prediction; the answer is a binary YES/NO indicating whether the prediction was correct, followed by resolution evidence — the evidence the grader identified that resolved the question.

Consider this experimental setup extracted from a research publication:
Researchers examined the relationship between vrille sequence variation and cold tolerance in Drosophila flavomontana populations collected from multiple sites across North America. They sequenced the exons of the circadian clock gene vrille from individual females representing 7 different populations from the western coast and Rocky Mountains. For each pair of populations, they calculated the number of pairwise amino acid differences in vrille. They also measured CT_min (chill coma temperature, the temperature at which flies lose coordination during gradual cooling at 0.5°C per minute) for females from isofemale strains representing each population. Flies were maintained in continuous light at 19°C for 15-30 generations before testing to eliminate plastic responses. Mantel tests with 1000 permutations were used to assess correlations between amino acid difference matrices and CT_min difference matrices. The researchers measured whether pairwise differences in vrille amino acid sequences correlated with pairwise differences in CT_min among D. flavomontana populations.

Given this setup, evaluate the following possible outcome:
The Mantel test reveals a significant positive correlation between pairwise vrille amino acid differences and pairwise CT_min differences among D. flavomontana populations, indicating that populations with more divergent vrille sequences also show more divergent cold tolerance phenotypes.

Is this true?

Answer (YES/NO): NO